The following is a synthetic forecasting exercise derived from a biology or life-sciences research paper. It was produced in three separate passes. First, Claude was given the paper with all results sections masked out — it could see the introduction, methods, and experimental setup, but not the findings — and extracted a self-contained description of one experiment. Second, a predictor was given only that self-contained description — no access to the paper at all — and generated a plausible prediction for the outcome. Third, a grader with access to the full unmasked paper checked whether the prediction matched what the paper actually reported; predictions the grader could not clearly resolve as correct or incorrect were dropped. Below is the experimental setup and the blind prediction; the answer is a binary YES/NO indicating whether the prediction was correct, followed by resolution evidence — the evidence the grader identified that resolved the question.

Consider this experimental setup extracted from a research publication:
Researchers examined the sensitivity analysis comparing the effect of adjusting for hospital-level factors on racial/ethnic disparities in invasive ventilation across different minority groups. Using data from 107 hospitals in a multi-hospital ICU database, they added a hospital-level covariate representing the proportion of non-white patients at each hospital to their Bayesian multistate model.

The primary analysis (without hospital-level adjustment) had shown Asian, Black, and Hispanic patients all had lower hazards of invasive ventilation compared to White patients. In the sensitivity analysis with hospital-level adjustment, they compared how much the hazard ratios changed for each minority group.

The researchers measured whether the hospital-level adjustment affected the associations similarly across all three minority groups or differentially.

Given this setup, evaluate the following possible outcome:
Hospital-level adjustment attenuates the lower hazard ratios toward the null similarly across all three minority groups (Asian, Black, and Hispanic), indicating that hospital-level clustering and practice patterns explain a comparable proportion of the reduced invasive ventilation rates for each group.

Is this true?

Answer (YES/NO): NO